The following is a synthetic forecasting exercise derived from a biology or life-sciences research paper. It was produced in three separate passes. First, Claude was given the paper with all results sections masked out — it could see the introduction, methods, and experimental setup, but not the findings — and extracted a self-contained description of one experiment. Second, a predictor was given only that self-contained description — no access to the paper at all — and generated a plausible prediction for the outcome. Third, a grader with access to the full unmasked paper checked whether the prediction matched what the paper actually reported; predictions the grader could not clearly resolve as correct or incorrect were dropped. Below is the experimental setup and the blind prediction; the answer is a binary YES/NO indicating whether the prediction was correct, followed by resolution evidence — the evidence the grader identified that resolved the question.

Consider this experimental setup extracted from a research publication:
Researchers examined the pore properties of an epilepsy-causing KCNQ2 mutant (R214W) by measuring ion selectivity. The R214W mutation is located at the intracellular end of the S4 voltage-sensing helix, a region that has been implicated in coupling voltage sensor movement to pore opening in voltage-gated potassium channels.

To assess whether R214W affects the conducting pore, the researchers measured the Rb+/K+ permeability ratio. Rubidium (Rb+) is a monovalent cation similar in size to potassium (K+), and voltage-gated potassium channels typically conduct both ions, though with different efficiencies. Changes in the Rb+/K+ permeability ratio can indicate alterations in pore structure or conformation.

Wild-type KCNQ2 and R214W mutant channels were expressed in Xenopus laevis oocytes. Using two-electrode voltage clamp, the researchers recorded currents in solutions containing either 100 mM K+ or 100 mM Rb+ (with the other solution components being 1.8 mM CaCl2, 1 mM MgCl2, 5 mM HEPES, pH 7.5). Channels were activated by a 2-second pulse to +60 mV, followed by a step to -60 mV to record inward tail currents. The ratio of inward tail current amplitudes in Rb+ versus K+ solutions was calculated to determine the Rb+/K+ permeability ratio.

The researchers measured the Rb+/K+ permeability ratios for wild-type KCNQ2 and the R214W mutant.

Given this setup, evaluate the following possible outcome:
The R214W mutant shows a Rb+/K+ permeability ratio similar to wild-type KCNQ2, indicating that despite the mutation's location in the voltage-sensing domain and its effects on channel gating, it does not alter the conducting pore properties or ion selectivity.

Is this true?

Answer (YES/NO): YES